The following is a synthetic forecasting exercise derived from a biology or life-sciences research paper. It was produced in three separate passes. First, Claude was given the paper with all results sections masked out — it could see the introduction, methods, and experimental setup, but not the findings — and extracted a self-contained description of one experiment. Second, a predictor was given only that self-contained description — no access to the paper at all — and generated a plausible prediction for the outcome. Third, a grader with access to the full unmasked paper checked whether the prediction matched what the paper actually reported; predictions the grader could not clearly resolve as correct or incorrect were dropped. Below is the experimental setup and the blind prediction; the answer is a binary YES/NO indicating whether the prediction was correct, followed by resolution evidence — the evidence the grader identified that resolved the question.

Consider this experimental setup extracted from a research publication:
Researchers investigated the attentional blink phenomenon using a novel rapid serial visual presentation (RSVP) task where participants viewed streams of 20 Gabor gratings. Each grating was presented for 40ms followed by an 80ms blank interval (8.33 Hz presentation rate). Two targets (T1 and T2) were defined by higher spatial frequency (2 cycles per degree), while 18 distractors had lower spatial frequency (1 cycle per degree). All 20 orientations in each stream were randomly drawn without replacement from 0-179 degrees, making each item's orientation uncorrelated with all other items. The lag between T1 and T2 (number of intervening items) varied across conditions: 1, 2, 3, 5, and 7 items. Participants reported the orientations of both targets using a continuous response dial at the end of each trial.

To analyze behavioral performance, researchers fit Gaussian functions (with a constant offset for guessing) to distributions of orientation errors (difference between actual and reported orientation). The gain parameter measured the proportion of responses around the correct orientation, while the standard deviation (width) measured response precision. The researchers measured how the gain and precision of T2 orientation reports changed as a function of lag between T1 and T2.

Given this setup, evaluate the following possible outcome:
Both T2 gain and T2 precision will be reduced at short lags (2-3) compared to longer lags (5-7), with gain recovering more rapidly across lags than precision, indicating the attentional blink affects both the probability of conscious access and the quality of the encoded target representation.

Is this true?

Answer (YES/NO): NO